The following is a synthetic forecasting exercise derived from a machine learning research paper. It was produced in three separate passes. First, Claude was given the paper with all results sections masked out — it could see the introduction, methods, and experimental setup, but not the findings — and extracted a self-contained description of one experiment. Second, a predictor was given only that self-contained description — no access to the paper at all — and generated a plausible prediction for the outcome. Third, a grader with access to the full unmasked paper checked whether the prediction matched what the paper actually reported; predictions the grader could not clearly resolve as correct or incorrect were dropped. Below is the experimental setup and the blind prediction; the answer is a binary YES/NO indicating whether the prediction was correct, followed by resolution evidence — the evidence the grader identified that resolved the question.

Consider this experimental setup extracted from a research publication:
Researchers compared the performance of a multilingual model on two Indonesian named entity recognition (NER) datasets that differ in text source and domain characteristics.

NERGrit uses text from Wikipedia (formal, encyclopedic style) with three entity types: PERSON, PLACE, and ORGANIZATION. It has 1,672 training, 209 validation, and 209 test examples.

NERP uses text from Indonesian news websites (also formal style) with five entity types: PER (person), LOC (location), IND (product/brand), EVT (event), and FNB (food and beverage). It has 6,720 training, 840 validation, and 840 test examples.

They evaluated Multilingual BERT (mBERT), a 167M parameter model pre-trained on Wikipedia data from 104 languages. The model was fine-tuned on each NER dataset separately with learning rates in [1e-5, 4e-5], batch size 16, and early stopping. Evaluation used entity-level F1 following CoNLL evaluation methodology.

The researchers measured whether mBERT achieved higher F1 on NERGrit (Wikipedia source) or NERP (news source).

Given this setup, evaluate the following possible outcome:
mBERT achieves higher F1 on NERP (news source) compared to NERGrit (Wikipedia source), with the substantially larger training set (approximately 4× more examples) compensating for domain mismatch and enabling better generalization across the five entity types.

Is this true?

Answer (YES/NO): YES